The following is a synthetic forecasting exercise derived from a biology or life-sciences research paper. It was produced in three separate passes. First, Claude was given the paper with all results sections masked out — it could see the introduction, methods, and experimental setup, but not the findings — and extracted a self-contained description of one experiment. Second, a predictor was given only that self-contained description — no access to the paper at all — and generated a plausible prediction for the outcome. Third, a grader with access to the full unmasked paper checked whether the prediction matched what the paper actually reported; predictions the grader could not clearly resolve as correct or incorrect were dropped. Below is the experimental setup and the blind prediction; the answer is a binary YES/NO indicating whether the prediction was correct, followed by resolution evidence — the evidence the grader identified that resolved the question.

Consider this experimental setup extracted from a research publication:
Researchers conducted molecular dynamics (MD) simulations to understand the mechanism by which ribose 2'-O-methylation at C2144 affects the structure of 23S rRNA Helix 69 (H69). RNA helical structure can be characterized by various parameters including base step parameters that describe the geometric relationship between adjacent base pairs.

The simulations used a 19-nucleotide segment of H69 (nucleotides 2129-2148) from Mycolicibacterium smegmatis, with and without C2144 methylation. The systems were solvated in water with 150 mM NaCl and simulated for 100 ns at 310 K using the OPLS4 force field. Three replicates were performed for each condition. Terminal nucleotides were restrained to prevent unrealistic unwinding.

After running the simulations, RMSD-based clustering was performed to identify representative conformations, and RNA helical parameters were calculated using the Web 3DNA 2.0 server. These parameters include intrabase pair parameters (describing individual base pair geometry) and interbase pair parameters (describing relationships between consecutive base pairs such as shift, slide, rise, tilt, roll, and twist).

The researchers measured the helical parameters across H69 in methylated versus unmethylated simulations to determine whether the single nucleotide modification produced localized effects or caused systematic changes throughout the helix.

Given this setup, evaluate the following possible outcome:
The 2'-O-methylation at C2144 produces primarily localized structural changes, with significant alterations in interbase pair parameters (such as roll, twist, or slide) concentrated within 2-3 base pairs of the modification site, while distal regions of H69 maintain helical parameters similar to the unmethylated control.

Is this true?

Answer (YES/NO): NO